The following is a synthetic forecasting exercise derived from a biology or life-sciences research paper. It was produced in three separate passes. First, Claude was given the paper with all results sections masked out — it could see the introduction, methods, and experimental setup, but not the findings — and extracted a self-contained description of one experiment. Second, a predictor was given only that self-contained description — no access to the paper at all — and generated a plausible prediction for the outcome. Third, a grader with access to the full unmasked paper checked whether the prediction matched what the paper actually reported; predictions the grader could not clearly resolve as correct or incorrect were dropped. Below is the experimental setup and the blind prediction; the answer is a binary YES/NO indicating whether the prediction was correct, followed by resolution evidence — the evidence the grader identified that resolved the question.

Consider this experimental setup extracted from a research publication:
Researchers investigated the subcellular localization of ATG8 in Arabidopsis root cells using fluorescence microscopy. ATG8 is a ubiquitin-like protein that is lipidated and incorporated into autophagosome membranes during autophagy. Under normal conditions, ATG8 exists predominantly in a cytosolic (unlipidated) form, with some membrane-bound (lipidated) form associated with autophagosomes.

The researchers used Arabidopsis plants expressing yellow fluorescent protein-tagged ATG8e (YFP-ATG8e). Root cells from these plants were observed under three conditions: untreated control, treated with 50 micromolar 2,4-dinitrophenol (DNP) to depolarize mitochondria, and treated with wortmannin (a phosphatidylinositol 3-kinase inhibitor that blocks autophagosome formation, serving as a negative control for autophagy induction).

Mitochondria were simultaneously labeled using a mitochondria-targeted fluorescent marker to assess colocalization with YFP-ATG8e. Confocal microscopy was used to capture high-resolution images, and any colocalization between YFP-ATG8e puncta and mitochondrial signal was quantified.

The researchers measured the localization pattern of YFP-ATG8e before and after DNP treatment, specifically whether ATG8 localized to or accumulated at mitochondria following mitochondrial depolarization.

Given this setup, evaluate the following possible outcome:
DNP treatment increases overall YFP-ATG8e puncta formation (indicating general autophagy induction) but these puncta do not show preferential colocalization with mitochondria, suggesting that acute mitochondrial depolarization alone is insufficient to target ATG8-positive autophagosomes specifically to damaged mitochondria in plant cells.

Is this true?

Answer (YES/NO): NO